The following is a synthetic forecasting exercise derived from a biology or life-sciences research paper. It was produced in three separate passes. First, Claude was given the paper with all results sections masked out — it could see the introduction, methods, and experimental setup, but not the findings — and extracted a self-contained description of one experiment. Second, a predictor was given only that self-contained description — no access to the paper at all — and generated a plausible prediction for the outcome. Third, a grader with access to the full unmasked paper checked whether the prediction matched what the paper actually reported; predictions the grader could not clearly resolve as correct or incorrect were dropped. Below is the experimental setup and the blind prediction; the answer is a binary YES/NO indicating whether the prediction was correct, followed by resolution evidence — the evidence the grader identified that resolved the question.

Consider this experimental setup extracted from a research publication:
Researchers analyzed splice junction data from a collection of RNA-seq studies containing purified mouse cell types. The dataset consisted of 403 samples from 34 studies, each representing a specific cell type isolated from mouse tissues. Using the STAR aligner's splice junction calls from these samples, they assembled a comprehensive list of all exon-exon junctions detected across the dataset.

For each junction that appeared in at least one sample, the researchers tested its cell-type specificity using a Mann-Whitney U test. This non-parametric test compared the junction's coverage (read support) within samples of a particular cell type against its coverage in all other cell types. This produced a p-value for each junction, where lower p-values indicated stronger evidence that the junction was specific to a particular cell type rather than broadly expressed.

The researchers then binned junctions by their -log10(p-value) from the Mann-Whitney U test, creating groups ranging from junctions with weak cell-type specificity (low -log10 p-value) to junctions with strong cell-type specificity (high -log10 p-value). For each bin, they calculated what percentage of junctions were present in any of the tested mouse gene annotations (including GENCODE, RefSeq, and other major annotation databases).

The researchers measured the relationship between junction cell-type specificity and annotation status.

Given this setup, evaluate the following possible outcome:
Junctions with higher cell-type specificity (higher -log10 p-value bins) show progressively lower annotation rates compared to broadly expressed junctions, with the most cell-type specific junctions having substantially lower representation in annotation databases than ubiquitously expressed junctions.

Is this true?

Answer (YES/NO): YES